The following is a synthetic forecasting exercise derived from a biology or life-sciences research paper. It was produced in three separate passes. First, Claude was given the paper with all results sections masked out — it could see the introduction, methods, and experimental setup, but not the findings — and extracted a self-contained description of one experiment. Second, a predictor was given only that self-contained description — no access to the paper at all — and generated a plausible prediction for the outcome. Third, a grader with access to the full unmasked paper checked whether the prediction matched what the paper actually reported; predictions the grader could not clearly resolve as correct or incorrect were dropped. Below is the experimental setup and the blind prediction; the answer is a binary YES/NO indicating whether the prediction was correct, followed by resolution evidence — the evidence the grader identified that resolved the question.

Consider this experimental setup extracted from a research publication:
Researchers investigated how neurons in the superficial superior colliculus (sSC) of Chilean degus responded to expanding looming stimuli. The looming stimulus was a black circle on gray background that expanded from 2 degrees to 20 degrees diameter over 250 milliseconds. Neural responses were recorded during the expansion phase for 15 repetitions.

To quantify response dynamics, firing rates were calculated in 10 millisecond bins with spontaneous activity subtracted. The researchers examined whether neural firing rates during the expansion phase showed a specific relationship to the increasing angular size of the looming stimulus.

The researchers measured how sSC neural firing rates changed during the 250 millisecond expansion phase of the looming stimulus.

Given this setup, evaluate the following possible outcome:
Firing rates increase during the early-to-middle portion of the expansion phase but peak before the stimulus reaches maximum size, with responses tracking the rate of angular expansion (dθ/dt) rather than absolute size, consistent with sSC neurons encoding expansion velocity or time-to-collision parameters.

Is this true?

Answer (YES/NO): NO